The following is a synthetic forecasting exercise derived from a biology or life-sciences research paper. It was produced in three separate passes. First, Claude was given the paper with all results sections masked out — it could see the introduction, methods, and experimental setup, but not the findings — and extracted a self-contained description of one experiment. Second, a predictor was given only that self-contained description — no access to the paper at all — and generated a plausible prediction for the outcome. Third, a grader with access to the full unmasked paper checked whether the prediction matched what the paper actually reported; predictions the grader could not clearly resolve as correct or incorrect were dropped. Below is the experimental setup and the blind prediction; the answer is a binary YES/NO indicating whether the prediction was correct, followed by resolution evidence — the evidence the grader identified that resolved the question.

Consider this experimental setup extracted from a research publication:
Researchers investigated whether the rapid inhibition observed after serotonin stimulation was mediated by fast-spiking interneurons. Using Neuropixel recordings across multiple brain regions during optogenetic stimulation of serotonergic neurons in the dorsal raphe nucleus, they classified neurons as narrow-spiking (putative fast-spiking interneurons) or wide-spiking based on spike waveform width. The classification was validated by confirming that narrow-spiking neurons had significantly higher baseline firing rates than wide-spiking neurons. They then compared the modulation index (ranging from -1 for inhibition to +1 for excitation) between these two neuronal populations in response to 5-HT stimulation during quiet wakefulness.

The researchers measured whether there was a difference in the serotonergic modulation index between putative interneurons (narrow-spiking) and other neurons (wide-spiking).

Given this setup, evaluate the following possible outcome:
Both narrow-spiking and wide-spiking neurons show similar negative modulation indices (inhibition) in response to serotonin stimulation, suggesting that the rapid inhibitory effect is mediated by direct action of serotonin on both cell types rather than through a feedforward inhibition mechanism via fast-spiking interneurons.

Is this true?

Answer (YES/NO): NO